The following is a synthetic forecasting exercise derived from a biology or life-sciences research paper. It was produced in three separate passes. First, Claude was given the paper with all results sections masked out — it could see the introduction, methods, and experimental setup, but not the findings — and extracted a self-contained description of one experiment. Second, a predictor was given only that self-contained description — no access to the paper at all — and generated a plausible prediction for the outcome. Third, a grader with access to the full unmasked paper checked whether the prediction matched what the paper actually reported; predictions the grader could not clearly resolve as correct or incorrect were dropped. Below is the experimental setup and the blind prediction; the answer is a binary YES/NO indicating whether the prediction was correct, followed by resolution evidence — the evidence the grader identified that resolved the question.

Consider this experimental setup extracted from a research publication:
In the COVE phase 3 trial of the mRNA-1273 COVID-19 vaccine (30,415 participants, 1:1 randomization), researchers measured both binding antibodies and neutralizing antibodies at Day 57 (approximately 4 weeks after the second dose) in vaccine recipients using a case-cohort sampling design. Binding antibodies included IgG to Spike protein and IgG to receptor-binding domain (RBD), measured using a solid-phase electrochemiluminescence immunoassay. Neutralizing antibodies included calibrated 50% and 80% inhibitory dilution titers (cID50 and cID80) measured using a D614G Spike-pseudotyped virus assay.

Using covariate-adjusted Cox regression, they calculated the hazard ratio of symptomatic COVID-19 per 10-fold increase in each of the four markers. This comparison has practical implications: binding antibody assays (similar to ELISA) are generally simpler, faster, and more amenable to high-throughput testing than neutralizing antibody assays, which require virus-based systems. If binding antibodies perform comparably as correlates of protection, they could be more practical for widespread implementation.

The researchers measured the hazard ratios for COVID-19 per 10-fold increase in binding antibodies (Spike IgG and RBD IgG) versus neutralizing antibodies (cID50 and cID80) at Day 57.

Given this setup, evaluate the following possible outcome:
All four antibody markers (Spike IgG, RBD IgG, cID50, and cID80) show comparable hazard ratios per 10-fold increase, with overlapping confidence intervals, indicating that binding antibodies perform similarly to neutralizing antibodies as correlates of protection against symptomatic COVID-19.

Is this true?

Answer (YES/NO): NO